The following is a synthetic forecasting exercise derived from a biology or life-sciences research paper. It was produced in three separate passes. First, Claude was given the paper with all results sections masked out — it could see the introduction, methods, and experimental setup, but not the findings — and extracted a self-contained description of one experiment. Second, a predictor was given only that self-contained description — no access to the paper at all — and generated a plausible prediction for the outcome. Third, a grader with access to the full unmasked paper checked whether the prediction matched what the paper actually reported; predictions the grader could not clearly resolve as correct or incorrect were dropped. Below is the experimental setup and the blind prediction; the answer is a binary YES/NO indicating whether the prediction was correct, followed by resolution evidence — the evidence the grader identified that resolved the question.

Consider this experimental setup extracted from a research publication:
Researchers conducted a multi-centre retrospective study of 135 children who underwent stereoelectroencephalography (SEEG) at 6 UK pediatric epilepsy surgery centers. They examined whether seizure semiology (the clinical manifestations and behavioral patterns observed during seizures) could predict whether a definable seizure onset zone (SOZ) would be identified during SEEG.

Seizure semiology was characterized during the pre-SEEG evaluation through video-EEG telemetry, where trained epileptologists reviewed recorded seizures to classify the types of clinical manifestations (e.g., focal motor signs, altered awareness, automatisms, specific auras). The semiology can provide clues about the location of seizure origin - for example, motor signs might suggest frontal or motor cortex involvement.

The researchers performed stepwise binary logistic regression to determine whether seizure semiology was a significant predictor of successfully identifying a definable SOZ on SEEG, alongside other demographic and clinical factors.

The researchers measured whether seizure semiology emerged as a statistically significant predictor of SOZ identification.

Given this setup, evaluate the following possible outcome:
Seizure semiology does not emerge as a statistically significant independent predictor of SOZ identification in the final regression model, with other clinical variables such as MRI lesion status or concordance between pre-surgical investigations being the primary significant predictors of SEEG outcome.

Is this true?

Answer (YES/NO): NO